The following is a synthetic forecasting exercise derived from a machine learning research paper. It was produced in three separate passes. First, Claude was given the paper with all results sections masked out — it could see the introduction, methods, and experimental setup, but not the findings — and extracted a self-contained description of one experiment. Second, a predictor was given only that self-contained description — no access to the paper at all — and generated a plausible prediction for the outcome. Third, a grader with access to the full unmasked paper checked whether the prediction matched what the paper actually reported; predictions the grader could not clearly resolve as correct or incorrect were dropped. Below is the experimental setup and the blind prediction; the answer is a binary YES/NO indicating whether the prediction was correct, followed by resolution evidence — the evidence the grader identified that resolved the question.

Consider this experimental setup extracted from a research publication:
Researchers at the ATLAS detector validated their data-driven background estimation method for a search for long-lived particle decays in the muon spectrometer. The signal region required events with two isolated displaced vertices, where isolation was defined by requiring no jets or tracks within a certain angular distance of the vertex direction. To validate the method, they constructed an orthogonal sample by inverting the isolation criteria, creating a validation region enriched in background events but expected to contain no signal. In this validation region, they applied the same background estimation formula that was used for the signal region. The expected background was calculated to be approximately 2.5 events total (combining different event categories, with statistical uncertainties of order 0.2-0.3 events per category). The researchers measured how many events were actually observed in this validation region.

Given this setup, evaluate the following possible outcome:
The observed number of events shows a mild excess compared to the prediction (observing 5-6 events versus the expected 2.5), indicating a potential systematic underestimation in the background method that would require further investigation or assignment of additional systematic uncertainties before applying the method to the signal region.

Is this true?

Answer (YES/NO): NO